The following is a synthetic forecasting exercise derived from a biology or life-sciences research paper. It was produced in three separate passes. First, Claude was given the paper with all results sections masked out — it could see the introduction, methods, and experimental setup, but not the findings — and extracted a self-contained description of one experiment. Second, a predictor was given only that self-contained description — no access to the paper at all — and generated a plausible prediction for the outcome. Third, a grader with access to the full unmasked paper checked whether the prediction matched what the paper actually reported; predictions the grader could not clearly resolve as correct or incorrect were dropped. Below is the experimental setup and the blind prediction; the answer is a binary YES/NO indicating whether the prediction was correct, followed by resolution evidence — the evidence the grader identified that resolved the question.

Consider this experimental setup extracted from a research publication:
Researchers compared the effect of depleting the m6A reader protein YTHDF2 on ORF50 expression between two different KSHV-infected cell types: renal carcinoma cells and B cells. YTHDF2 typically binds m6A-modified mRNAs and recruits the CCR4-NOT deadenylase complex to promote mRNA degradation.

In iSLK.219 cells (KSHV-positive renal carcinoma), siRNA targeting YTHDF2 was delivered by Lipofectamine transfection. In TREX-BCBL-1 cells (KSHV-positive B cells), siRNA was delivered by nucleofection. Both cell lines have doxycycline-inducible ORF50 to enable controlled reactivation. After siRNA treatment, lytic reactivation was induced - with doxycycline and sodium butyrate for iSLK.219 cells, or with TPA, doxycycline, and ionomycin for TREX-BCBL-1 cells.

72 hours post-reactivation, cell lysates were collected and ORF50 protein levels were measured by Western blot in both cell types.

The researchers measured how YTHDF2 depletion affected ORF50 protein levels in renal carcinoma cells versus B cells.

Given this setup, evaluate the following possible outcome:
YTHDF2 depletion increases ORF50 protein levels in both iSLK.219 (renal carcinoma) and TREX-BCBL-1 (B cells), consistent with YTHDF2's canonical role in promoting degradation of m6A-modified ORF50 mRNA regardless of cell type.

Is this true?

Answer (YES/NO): NO